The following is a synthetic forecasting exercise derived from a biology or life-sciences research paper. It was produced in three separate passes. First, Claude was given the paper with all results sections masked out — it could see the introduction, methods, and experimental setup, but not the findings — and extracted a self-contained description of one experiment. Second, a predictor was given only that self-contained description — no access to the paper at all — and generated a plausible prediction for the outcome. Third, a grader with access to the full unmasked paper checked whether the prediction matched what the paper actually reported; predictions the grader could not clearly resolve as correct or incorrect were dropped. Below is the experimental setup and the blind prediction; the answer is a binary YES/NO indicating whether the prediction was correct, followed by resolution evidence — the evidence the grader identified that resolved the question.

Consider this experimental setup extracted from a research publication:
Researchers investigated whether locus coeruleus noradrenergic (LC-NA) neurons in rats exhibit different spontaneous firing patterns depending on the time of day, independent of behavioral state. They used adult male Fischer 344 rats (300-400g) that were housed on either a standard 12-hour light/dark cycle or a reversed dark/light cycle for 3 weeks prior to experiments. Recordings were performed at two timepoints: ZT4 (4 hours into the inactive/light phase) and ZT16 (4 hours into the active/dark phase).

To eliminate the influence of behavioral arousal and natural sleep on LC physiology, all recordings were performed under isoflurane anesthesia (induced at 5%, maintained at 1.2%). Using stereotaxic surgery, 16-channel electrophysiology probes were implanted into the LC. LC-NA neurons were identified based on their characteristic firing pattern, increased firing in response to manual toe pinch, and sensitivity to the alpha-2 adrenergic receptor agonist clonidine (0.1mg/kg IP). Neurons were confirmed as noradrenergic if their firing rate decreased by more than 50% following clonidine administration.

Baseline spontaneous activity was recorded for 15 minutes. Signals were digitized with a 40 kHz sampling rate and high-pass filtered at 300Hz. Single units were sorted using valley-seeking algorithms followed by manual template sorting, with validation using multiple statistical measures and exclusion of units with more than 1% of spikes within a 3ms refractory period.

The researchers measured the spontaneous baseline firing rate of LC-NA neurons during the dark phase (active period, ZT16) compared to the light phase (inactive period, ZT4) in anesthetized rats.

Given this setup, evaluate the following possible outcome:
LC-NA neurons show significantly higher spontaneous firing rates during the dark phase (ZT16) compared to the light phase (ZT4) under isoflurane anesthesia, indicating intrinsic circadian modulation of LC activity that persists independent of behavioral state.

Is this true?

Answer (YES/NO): YES